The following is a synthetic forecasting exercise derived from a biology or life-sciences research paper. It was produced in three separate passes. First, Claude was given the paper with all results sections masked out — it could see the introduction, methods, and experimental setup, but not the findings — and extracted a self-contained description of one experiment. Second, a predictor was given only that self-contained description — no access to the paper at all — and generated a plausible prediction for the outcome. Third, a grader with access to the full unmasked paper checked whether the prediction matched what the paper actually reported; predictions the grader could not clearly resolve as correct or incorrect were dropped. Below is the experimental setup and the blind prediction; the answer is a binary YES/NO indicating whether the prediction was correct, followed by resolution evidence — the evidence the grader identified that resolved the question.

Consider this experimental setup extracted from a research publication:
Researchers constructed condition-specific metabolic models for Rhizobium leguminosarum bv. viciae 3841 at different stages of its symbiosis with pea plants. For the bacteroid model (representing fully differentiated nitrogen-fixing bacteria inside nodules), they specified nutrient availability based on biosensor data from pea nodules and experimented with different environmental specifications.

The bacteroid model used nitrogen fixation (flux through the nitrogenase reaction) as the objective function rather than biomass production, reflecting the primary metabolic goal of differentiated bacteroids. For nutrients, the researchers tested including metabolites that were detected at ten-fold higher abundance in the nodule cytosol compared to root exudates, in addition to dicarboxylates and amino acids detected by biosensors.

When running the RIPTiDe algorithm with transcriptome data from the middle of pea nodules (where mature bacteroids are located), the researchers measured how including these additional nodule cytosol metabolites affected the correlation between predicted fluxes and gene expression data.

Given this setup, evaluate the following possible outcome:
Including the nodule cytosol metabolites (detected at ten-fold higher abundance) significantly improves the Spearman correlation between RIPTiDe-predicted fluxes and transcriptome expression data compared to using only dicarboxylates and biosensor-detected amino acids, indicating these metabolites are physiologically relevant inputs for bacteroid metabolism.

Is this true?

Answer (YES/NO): NO